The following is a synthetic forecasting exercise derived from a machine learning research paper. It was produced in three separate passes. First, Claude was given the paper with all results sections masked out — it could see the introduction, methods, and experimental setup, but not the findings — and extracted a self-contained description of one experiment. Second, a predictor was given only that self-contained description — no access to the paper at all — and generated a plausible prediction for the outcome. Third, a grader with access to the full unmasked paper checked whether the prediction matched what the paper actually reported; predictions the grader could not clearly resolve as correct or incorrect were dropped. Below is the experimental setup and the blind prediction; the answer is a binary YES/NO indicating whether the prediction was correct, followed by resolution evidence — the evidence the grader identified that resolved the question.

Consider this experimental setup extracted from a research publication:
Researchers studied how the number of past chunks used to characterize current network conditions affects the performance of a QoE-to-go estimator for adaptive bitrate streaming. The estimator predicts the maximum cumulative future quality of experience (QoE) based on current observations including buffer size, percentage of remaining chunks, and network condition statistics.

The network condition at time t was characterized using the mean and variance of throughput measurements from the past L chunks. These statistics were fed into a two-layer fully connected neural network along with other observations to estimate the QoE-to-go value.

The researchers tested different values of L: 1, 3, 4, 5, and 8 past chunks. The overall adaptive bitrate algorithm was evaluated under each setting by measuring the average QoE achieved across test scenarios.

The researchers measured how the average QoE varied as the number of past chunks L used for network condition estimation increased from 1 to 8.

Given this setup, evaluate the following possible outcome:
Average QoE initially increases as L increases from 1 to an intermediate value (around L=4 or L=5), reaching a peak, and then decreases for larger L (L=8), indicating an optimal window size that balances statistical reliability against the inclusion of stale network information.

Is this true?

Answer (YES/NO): YES